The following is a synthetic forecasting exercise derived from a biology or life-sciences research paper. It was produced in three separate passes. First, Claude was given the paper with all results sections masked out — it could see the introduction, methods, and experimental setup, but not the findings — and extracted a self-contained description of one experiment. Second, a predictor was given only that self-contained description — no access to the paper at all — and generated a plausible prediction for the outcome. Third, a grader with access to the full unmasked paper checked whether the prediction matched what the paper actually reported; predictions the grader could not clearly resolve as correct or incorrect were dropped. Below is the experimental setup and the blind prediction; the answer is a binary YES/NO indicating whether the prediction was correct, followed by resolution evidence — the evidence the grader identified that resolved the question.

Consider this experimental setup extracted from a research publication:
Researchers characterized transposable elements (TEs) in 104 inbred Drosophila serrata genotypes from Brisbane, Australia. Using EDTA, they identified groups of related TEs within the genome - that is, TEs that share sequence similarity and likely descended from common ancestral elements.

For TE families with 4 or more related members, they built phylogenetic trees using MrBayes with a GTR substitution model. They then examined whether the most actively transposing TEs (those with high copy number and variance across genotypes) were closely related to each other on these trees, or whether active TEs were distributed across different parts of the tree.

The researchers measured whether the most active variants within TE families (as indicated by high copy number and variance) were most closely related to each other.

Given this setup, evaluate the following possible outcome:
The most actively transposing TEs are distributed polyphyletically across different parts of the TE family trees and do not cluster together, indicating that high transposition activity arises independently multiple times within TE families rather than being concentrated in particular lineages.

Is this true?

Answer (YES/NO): YES